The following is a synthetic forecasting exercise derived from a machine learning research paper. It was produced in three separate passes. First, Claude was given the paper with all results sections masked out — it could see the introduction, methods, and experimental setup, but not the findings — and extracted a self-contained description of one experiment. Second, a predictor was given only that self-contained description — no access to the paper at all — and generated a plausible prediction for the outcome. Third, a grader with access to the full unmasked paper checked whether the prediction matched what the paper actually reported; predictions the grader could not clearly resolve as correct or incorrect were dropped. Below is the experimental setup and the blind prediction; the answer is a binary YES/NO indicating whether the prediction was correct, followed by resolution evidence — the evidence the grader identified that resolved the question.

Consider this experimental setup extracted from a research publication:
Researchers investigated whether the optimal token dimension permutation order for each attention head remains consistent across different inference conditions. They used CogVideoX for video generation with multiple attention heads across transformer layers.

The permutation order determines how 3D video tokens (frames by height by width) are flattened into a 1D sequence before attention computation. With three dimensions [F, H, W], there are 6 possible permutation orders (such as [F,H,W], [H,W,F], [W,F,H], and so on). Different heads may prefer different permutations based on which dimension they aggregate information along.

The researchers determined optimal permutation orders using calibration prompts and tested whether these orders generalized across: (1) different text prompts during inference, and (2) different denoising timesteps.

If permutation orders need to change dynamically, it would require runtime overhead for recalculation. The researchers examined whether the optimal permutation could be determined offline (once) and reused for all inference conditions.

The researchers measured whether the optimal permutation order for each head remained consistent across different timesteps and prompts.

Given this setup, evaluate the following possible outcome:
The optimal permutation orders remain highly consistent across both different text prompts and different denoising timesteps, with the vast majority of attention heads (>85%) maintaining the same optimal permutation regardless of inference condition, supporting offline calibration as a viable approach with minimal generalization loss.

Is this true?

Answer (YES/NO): YES